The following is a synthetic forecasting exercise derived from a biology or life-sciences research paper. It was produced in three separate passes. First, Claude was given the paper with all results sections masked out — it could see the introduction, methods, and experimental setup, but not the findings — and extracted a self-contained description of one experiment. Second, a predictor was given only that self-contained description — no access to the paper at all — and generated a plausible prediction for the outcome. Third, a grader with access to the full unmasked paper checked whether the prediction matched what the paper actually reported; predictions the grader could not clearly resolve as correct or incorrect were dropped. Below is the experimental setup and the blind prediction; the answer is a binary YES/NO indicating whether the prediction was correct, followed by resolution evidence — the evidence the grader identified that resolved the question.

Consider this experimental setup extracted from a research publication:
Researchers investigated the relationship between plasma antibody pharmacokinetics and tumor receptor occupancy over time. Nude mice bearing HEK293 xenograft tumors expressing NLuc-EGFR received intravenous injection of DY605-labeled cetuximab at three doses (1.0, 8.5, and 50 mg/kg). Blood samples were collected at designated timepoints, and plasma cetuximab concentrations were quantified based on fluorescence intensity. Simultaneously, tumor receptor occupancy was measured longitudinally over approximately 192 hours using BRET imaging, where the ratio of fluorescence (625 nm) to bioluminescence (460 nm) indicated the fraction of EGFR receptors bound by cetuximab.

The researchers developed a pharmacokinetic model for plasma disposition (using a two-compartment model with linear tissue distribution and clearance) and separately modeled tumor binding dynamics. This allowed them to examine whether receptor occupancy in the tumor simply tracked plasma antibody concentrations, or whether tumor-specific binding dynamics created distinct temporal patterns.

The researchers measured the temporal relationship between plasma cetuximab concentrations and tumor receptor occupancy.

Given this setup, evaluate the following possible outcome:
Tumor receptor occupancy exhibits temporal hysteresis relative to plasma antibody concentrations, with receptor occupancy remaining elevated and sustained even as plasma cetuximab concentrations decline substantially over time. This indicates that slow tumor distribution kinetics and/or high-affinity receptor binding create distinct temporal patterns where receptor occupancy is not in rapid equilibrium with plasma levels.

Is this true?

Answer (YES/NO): YES